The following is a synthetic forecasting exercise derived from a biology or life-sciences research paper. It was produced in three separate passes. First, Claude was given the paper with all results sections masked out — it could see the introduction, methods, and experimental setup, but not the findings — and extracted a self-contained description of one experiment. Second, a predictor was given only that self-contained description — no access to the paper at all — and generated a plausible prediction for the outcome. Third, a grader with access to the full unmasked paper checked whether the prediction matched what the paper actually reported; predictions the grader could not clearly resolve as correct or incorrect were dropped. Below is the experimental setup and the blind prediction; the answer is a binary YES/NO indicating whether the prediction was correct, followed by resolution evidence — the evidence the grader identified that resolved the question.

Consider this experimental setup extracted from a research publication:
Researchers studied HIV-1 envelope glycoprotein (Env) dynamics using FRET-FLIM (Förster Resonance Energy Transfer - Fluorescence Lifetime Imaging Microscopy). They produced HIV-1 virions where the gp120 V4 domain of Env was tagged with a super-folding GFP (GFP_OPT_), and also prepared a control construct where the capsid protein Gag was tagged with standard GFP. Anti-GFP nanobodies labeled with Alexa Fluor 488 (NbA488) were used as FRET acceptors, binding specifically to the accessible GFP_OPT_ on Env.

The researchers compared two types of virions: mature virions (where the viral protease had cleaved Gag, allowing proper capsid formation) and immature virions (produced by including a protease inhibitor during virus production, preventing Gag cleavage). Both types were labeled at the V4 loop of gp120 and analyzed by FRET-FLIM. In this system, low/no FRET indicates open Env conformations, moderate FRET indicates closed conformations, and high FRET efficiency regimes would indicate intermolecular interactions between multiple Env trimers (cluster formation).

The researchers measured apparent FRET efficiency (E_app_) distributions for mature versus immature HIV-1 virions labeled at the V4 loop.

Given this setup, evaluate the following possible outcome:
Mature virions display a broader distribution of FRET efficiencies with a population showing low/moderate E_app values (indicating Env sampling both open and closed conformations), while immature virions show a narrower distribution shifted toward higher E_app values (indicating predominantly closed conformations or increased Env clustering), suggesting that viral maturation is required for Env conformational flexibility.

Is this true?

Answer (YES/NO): NO